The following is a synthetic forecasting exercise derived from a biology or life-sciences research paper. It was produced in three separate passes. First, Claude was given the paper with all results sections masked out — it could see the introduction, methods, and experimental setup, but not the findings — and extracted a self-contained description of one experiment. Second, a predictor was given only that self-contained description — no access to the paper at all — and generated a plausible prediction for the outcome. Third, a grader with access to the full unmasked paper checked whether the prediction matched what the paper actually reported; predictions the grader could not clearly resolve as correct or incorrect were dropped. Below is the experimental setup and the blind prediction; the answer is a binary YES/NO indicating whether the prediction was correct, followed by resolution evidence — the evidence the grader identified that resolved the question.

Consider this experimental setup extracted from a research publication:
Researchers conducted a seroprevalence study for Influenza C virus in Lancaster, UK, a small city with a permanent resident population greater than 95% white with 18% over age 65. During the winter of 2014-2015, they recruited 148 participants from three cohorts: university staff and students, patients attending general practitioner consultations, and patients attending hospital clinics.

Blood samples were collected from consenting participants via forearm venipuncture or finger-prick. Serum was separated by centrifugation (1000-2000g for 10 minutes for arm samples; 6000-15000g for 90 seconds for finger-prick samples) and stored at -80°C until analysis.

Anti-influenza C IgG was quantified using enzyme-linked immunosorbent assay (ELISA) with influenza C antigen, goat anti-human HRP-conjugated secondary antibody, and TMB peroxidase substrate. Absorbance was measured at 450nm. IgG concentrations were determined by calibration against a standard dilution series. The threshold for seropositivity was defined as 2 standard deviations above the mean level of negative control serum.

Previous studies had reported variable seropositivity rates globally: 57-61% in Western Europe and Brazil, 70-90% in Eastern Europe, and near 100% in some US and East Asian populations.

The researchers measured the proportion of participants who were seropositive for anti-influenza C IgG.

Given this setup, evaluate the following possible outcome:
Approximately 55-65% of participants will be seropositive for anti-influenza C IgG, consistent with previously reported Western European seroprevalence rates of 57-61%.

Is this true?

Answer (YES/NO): NO